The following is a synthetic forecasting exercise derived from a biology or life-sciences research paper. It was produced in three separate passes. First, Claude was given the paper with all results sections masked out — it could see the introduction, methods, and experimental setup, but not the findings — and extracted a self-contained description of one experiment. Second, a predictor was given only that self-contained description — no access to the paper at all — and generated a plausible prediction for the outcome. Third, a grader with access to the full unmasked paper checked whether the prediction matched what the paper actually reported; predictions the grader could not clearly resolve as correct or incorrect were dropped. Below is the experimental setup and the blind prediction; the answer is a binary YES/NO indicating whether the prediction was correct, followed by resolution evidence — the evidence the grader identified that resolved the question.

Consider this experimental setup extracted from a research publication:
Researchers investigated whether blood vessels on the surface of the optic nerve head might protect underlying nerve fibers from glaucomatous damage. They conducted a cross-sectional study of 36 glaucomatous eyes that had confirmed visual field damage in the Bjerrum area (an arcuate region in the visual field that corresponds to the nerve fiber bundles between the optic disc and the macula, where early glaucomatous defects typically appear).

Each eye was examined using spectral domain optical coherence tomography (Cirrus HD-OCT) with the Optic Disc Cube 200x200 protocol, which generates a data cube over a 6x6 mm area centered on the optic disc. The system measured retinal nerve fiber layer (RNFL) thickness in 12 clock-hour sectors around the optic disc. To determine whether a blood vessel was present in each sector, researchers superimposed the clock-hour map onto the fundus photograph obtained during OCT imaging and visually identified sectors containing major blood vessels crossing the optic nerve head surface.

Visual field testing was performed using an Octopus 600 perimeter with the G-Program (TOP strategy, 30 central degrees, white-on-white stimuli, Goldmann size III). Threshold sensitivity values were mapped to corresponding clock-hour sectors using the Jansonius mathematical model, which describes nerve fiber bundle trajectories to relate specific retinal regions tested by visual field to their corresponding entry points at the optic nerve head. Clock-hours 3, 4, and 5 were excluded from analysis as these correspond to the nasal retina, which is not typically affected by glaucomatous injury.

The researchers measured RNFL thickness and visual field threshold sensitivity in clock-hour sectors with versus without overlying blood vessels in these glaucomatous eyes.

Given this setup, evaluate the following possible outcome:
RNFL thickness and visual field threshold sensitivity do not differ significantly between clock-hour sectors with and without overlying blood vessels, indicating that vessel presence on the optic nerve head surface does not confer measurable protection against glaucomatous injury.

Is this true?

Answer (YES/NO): NO